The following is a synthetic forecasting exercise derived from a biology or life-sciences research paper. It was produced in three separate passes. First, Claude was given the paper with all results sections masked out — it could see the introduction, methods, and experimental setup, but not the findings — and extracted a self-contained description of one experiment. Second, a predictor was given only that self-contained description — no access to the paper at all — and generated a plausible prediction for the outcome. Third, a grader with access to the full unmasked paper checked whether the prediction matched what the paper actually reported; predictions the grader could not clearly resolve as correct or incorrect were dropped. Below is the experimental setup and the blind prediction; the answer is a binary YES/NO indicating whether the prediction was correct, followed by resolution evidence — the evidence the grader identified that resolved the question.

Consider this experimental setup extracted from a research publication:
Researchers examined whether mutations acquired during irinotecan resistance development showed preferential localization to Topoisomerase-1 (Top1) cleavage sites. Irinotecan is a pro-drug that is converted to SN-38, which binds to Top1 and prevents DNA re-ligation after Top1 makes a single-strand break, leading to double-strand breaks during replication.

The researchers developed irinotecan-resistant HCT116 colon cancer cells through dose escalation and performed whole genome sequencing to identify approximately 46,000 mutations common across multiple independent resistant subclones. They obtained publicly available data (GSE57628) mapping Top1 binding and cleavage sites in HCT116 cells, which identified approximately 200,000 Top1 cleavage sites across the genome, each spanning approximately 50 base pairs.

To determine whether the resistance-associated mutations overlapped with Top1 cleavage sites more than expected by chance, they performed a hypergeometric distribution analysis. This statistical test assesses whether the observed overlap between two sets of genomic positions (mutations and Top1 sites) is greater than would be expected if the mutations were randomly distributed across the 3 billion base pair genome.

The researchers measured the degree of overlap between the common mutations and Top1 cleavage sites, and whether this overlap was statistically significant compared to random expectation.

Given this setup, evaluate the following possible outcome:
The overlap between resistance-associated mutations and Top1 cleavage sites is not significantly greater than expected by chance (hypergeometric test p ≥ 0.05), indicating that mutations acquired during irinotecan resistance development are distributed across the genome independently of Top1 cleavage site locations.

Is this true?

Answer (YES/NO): NO